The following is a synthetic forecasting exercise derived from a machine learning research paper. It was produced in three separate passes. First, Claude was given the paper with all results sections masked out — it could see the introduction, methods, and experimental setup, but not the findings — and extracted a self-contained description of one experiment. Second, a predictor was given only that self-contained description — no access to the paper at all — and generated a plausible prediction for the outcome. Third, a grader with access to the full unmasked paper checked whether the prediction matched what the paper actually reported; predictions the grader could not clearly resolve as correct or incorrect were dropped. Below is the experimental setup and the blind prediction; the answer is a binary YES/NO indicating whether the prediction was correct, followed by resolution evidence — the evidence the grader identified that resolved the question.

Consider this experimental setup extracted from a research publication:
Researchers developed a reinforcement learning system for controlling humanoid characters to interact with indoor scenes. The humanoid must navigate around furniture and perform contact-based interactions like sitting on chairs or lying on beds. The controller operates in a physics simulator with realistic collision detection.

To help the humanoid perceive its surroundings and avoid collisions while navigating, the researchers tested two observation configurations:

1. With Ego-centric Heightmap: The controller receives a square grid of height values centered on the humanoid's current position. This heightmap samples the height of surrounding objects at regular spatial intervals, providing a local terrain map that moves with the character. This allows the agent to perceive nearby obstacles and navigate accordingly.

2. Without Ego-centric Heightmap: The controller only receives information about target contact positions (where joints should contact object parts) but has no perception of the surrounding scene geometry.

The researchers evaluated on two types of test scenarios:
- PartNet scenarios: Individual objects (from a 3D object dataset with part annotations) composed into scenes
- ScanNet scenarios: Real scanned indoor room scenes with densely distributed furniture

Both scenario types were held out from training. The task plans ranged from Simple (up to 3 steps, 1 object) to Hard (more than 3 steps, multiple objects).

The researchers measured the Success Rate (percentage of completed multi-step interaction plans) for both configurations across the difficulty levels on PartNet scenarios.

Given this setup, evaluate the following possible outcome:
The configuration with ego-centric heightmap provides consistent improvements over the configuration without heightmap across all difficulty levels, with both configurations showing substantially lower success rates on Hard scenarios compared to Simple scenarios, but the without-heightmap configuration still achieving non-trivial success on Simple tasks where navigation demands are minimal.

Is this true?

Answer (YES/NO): YES